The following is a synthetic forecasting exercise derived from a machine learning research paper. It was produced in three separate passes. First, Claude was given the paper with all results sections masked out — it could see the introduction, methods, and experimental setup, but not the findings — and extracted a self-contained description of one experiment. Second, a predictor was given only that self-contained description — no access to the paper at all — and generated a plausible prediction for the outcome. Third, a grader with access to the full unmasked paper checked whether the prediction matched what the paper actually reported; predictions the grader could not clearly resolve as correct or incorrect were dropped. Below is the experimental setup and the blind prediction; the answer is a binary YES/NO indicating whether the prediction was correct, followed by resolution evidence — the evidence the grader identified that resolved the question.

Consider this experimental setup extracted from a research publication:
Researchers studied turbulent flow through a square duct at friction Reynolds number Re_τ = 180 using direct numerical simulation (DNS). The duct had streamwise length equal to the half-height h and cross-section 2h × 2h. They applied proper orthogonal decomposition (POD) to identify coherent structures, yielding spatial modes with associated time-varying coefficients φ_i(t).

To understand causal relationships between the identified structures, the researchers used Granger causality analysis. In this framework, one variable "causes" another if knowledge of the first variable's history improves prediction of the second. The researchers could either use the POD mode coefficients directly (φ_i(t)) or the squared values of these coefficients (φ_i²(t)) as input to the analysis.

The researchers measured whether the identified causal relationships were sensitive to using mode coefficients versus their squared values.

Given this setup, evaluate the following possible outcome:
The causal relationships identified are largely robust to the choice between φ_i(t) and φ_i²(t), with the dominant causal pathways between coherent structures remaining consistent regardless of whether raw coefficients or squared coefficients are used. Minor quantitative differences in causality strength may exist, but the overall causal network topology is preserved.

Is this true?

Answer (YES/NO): NO